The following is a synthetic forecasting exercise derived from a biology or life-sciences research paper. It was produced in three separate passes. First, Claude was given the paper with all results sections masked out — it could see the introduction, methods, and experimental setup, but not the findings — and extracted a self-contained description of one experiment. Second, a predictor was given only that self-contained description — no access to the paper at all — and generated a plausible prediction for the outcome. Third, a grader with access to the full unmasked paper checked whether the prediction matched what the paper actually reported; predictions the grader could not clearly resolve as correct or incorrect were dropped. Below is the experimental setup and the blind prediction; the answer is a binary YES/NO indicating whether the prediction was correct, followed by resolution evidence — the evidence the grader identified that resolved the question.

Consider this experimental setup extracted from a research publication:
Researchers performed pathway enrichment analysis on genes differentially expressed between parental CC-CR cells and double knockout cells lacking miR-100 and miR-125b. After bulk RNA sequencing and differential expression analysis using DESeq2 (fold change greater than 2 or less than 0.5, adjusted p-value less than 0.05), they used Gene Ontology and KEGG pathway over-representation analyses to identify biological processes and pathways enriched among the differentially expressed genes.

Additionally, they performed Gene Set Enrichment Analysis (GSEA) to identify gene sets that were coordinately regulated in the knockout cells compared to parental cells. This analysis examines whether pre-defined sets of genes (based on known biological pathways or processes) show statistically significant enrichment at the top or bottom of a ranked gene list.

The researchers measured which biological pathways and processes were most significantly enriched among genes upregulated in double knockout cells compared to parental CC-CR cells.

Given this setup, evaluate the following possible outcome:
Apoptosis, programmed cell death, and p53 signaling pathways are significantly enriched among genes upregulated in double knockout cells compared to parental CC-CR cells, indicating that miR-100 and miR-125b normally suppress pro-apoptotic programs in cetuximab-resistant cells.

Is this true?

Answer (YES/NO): NO